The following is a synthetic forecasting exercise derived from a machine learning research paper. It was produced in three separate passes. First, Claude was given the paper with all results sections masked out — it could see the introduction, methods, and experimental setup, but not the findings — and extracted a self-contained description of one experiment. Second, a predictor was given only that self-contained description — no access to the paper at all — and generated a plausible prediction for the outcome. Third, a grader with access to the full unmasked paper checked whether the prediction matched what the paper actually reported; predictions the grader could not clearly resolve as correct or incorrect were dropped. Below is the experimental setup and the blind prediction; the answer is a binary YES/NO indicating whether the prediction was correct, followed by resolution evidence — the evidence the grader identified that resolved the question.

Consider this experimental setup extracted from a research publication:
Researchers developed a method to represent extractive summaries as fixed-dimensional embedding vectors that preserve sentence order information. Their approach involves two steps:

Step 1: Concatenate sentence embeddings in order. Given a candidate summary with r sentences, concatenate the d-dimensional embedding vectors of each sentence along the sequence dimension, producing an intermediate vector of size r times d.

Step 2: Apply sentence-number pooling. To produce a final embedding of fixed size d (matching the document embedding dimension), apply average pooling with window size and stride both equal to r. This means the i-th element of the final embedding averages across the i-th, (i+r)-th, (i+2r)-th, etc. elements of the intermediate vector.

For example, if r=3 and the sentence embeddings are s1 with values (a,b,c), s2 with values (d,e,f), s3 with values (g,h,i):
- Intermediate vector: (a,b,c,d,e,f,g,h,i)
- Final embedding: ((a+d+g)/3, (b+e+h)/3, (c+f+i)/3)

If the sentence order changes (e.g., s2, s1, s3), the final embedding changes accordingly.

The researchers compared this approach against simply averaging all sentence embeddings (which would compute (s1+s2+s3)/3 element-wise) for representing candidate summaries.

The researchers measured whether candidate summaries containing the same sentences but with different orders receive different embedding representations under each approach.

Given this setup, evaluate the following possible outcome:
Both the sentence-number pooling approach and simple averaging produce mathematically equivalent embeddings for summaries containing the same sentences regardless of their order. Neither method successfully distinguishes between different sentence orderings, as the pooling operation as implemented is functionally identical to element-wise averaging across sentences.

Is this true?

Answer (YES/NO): NO